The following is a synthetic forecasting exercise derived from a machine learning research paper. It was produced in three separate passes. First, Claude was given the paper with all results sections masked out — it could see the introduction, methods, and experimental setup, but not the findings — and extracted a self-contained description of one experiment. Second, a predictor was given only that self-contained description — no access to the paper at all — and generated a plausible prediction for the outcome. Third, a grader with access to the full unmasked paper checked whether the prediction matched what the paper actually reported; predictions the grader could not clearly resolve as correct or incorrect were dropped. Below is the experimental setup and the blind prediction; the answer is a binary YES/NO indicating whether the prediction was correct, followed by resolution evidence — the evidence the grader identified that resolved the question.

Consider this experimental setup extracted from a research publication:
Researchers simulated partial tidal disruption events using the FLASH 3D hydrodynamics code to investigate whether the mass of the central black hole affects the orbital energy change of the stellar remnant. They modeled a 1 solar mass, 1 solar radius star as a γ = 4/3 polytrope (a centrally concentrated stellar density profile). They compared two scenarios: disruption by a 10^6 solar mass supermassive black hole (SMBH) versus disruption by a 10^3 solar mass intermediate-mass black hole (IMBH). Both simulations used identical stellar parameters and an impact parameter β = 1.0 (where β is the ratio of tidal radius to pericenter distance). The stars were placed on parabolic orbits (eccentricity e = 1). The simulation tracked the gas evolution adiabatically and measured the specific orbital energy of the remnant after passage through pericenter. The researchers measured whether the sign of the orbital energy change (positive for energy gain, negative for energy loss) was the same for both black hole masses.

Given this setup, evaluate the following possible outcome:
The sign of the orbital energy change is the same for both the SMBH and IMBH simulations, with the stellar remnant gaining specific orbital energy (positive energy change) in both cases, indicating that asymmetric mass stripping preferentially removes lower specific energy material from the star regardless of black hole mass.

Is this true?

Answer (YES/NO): NO